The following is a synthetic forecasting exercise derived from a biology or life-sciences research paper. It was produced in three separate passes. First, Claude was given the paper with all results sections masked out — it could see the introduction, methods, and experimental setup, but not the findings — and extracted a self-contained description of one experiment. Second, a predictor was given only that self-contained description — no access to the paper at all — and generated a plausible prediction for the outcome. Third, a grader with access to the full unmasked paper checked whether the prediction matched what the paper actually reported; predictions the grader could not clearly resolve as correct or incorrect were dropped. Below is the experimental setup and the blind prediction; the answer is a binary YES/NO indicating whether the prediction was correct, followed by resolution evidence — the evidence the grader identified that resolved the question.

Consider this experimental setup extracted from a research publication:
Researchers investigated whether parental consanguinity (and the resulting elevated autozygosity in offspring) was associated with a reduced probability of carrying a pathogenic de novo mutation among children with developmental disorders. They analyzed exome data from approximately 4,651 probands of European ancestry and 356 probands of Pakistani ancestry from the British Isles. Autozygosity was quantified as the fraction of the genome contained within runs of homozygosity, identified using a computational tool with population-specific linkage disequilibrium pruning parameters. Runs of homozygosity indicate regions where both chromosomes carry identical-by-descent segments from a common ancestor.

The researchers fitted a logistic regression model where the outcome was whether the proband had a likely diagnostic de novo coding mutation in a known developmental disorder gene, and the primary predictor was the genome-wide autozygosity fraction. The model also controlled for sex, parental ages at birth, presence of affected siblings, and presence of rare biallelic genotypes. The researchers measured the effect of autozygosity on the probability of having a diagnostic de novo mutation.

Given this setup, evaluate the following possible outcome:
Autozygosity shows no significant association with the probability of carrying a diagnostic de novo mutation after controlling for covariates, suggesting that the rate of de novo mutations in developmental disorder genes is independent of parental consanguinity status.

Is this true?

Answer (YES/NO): NO